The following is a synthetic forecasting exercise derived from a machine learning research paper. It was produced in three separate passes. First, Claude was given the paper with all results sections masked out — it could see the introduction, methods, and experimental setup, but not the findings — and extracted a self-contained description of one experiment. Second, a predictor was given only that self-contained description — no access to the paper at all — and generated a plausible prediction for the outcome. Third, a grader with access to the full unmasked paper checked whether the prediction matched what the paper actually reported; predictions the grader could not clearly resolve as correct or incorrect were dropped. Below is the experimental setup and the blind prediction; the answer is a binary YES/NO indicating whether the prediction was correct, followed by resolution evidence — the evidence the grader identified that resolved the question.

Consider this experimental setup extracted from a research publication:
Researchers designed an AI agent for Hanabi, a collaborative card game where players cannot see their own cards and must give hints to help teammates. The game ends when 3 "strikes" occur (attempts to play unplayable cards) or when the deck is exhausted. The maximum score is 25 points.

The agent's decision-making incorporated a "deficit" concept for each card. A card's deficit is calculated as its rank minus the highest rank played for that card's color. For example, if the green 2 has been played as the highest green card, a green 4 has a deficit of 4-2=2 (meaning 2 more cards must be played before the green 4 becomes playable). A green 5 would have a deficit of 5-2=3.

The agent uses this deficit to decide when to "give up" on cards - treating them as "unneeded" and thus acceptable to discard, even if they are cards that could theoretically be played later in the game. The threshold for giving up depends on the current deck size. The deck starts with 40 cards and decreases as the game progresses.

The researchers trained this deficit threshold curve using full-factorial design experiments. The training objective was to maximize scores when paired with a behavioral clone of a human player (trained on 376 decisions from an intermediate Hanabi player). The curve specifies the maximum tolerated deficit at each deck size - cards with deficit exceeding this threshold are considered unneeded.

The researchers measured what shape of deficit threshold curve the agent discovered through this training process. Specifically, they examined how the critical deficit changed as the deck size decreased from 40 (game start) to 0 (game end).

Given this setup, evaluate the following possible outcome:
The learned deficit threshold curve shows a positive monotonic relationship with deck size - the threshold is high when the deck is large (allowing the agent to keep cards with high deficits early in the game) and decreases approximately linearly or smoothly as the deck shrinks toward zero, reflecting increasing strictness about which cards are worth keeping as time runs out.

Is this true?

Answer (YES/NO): NO